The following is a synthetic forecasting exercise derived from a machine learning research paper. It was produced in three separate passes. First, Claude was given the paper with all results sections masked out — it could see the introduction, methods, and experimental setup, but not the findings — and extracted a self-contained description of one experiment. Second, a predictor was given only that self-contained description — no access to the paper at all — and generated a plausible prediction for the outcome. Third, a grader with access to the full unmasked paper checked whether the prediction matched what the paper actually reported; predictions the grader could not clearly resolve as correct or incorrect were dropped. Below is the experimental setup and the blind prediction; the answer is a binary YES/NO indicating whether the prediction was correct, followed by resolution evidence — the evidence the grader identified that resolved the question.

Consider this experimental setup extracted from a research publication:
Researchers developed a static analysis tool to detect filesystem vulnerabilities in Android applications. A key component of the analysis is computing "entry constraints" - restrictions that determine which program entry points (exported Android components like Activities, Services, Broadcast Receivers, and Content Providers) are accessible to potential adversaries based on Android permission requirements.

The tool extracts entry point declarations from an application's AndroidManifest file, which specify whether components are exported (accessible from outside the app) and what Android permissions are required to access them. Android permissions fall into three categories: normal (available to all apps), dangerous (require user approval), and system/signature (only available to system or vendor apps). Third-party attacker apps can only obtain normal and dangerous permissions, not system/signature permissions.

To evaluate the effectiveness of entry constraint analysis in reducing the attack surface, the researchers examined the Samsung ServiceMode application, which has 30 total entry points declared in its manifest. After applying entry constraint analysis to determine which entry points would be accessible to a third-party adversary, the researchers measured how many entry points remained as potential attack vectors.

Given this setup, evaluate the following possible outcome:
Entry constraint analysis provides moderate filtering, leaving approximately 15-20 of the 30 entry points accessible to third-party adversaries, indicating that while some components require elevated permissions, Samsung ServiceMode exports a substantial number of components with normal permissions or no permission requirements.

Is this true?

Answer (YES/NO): NO